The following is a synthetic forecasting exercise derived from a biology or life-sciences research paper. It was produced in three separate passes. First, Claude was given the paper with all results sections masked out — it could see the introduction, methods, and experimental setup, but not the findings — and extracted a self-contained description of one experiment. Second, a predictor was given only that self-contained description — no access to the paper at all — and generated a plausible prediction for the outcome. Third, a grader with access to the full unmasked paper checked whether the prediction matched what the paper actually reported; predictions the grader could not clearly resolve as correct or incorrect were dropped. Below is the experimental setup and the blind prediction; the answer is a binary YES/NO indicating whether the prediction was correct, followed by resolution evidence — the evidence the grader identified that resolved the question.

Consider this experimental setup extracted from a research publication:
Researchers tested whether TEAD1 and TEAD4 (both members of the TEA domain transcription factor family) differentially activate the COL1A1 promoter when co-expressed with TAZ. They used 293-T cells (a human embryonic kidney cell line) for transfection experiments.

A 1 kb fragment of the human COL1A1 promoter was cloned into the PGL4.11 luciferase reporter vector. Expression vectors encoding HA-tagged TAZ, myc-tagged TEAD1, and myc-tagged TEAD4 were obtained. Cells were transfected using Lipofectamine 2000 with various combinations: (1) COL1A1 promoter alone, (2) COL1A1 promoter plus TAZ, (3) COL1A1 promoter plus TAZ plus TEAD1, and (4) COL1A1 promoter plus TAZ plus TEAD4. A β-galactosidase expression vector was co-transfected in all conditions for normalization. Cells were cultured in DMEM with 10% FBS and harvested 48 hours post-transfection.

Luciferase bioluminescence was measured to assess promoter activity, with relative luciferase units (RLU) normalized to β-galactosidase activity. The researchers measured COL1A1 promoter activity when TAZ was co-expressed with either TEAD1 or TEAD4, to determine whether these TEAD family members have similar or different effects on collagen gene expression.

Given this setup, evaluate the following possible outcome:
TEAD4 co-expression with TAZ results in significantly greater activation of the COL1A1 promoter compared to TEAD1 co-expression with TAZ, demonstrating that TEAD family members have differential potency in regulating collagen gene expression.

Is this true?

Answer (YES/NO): NO